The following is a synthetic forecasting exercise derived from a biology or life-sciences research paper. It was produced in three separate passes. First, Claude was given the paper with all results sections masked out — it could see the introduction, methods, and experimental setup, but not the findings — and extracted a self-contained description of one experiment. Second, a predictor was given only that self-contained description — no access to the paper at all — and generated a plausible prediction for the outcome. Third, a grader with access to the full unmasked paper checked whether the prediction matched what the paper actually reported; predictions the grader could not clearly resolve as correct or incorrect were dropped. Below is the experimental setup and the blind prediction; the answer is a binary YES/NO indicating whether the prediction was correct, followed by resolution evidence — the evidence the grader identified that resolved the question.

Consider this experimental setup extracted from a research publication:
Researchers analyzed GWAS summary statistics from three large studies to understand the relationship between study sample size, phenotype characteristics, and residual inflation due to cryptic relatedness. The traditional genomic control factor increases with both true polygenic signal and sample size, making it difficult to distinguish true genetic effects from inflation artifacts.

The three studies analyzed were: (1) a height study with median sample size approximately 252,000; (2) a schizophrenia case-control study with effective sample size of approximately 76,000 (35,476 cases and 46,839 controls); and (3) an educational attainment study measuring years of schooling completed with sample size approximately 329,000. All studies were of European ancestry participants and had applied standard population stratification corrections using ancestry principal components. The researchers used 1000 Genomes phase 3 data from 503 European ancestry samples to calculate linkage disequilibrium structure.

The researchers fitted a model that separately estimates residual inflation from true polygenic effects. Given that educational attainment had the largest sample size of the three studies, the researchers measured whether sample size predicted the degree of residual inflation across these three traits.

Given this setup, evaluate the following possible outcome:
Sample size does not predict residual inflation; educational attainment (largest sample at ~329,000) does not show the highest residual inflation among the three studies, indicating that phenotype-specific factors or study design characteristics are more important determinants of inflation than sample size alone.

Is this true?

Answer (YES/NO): YES